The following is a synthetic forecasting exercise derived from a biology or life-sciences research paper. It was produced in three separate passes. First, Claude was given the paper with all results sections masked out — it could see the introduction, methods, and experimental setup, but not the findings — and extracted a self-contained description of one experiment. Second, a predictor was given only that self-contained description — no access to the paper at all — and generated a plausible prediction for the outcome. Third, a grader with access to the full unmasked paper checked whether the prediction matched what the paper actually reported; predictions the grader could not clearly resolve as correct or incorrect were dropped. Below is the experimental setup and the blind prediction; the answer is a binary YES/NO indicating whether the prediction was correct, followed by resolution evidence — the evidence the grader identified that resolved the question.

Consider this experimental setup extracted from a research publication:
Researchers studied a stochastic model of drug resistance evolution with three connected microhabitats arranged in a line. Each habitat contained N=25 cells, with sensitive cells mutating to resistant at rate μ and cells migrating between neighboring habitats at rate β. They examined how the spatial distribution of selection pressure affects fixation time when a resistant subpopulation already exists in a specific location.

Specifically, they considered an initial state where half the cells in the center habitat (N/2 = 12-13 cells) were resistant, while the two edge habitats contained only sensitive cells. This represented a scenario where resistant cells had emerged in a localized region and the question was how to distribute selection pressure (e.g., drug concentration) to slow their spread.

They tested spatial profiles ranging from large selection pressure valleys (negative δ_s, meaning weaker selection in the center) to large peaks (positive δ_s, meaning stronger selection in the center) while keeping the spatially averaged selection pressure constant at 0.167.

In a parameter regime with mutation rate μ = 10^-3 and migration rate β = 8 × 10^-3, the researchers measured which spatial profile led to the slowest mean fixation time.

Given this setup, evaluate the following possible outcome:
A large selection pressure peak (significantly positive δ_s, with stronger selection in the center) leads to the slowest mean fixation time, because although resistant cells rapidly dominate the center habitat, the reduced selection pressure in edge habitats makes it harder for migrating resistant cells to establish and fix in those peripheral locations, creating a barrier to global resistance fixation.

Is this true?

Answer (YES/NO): NO